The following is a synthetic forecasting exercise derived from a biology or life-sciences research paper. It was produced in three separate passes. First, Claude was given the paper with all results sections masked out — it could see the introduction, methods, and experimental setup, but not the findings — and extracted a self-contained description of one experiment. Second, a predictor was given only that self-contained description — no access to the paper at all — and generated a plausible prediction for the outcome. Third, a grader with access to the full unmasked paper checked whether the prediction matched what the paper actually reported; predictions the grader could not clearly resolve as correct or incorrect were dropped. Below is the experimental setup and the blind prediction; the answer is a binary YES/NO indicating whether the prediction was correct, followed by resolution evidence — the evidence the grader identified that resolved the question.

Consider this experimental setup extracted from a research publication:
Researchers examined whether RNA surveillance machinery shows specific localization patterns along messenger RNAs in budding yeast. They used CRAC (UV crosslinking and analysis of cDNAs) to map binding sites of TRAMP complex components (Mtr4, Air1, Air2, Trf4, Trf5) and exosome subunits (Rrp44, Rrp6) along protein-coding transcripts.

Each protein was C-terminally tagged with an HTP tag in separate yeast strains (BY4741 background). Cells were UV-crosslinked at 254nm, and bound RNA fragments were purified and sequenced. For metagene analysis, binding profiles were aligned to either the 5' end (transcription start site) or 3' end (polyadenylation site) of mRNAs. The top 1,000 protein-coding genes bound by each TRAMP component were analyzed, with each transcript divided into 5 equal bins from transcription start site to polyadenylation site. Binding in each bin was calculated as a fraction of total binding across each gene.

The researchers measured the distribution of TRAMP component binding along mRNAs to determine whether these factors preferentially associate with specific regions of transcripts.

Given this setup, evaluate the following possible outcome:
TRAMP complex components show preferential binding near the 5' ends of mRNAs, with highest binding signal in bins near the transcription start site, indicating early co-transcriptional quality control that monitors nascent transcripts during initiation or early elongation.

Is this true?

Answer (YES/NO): NO